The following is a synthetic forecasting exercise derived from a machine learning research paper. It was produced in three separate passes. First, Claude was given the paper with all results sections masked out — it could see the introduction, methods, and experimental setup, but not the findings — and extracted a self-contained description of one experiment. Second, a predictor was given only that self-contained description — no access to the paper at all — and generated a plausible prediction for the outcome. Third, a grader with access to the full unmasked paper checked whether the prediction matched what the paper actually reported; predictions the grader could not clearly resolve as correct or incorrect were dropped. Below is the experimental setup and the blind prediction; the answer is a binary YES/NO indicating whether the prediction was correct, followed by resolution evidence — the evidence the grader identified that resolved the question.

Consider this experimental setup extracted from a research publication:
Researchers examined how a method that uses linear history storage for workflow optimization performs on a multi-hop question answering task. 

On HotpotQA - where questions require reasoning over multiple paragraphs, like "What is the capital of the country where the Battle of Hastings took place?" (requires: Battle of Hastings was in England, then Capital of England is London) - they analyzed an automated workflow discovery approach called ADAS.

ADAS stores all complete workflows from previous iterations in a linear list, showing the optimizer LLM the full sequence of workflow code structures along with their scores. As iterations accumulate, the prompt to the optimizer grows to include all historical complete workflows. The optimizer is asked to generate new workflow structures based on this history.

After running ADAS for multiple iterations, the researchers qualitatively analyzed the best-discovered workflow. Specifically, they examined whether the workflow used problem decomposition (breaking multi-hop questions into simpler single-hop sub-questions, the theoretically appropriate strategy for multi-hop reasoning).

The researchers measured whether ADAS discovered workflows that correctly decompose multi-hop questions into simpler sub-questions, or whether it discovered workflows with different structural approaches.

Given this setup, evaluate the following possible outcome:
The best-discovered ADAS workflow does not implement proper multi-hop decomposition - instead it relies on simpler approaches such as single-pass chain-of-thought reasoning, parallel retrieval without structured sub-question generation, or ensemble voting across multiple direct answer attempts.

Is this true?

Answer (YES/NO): NO